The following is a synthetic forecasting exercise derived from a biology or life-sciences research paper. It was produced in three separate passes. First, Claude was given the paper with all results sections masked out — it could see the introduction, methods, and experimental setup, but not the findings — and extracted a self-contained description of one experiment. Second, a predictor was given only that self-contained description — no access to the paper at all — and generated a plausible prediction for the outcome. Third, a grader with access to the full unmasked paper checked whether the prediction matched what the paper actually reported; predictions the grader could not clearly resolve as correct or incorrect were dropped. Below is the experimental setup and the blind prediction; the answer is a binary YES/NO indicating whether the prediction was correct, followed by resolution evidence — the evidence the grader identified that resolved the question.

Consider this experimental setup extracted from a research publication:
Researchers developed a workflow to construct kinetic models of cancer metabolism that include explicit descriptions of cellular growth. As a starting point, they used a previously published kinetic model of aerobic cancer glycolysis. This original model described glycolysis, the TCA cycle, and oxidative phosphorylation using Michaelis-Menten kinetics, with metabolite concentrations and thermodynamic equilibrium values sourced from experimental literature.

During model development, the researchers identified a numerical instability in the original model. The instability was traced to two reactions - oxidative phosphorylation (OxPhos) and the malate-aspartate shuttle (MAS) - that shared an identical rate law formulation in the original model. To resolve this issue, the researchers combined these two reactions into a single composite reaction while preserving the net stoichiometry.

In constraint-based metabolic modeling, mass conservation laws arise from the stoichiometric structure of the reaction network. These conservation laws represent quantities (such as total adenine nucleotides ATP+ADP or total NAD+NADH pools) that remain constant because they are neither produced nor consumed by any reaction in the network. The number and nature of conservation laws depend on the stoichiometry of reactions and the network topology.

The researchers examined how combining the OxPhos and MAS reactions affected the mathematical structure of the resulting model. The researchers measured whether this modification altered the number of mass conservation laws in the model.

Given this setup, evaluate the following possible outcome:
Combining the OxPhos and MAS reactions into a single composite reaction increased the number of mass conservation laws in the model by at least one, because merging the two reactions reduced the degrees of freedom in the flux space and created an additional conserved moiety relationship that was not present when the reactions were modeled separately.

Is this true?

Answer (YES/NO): YES